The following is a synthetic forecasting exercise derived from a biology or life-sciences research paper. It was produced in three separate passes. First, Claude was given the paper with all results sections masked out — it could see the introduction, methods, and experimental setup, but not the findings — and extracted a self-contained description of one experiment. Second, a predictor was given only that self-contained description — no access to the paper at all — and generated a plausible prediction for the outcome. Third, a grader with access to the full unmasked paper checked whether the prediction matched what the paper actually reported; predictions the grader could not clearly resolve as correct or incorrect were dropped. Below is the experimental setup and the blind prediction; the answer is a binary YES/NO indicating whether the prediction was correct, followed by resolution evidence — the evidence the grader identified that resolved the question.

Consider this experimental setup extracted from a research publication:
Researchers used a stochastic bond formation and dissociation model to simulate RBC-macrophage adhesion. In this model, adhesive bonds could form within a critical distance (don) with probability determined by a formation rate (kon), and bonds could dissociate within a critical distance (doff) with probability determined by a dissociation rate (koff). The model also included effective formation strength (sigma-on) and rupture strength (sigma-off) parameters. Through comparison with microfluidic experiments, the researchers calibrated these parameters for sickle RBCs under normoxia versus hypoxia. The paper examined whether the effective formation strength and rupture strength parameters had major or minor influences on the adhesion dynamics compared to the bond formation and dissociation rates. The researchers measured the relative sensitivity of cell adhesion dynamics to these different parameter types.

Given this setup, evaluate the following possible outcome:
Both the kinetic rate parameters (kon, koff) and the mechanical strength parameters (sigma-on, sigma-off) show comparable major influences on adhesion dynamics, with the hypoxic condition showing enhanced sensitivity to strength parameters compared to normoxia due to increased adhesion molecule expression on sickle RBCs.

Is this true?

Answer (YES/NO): NO